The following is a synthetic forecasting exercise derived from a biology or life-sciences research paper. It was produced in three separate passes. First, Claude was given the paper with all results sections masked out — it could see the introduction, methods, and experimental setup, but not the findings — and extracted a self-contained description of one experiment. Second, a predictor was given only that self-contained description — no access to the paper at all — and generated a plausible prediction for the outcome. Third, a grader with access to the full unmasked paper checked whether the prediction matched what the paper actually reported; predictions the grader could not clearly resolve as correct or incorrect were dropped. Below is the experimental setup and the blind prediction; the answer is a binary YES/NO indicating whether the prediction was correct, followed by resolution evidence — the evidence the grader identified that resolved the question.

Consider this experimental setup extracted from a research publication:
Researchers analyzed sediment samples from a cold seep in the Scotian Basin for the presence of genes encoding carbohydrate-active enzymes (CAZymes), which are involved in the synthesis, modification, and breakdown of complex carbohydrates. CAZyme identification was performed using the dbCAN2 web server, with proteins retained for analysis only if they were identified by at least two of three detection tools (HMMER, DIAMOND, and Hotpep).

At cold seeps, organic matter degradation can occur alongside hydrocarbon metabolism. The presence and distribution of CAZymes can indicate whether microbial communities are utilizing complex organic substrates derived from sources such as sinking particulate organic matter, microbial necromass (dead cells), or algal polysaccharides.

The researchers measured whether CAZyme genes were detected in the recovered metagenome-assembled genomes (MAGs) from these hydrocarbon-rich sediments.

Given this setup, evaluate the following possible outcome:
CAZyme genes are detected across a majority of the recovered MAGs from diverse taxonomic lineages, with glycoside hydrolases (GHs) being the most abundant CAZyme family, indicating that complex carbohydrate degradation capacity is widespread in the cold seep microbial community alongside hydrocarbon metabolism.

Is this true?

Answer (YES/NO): NO